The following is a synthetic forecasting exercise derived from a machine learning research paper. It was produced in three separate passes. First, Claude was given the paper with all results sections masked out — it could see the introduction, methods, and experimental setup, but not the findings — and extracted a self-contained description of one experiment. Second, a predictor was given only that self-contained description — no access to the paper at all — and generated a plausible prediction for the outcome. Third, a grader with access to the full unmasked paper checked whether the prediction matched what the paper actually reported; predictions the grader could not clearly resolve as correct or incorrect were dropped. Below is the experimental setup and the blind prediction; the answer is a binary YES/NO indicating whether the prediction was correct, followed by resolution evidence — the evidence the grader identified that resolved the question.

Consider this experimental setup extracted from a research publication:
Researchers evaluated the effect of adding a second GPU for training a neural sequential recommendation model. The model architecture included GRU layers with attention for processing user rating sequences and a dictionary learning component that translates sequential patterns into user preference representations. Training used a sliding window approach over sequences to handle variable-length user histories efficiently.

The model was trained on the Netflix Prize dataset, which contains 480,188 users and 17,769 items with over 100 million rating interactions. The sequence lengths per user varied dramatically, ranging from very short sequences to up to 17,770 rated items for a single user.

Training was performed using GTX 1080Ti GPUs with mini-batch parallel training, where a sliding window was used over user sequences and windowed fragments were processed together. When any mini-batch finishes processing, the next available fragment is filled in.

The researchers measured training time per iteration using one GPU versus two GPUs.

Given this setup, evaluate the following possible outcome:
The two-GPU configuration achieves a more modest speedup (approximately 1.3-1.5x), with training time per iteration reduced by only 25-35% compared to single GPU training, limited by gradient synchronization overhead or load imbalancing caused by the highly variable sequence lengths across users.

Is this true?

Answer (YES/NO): YES